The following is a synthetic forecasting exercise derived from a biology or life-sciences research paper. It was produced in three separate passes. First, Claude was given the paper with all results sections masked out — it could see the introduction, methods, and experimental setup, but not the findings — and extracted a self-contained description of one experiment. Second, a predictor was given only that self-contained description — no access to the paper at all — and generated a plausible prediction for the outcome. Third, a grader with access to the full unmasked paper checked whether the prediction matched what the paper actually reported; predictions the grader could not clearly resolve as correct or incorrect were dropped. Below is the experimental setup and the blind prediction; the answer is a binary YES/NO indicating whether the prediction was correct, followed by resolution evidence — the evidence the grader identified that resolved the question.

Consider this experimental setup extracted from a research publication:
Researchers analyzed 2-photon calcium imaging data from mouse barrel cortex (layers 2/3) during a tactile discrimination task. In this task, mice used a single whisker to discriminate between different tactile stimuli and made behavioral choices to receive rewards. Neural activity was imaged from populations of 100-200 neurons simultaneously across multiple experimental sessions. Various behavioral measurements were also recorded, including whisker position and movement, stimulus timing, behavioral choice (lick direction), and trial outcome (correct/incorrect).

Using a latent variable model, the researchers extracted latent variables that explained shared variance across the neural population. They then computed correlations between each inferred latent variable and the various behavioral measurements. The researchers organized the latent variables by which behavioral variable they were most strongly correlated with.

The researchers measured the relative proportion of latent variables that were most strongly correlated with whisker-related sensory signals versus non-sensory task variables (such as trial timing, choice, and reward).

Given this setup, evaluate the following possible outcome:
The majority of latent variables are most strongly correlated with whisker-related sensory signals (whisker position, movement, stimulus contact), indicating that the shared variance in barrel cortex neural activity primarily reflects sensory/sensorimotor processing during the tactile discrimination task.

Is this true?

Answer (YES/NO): NO